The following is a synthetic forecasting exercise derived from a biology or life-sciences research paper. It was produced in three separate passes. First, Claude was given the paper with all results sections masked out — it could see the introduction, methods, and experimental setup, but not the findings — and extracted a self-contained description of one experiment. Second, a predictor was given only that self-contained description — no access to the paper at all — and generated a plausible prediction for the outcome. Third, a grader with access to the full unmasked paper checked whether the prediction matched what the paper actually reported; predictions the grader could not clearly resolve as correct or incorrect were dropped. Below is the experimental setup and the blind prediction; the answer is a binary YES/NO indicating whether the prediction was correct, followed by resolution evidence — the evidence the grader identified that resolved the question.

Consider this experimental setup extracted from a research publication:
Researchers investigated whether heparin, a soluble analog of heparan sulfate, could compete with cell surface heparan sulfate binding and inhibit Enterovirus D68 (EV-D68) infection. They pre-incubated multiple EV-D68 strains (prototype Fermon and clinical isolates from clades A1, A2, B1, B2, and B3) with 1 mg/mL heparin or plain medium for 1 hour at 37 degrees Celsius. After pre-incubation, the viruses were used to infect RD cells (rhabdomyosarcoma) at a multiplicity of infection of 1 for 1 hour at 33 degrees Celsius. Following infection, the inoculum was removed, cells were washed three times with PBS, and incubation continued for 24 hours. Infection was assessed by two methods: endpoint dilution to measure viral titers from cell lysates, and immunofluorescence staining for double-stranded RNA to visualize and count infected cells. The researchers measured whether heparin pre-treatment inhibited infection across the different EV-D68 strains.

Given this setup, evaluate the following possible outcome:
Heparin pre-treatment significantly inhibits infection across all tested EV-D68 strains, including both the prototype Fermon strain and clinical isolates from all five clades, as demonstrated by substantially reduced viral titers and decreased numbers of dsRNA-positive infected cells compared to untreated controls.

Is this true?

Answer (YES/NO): NO